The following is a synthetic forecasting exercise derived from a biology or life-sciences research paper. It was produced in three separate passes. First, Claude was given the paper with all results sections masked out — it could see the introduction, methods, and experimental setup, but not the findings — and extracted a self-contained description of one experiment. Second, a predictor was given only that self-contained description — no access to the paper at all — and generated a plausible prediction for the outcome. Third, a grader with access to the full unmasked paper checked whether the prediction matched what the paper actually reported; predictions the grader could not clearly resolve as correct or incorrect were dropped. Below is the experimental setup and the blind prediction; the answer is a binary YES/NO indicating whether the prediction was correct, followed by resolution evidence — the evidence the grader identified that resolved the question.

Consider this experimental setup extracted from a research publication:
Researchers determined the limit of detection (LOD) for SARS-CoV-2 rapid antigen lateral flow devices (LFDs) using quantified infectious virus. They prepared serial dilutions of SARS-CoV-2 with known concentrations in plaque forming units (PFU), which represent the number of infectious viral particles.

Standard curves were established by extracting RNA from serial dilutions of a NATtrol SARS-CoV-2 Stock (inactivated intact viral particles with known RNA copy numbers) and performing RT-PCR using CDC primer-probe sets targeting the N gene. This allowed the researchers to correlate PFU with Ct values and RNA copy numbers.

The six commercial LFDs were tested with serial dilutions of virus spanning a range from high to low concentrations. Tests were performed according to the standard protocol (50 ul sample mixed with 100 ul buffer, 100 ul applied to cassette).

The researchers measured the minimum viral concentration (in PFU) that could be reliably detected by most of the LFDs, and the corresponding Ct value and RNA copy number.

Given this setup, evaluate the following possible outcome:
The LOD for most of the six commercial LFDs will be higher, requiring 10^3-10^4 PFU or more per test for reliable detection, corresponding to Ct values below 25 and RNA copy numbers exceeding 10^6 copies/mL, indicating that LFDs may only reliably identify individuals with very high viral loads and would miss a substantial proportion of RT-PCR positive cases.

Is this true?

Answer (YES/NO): NO